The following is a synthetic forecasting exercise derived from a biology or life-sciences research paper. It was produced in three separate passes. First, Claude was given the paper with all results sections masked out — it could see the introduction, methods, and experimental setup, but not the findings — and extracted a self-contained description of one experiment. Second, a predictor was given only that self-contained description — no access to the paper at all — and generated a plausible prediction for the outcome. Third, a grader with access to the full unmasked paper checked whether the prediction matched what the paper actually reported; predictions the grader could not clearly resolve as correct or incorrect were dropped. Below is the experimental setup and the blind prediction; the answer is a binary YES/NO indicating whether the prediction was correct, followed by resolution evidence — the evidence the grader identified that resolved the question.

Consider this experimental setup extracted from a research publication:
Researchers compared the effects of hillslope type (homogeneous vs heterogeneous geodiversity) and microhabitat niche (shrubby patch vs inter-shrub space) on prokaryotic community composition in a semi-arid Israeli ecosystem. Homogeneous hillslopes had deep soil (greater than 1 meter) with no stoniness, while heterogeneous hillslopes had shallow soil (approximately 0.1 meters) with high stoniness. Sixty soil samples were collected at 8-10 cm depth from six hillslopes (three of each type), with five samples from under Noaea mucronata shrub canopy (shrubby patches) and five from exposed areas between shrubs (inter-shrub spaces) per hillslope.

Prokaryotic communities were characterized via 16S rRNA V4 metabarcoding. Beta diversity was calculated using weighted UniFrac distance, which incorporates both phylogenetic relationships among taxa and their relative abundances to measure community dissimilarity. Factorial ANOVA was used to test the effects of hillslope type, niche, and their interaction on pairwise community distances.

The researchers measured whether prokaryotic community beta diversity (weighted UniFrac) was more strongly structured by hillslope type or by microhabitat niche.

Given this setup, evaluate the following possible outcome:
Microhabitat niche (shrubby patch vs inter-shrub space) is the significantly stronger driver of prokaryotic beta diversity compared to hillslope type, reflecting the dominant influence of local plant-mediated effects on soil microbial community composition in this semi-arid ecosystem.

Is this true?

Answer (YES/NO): YES